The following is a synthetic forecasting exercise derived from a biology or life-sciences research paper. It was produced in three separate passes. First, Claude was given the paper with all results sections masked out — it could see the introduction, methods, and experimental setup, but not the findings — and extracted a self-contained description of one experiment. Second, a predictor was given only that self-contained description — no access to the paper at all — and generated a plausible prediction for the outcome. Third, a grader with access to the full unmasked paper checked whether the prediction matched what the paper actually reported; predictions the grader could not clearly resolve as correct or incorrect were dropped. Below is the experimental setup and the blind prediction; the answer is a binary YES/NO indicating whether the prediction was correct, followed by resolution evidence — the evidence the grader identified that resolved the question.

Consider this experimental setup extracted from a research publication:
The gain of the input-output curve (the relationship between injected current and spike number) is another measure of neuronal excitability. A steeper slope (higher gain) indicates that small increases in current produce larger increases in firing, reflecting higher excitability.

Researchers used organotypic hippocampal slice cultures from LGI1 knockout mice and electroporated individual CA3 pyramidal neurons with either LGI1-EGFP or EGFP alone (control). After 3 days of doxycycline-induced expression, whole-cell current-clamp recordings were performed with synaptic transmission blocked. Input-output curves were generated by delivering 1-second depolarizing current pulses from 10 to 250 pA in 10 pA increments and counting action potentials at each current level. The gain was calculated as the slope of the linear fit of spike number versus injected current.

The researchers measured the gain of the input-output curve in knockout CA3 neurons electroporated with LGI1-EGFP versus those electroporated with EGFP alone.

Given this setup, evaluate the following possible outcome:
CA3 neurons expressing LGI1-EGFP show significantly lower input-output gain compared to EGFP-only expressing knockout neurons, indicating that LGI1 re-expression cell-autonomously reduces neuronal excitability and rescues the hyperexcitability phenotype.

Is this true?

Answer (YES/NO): YES